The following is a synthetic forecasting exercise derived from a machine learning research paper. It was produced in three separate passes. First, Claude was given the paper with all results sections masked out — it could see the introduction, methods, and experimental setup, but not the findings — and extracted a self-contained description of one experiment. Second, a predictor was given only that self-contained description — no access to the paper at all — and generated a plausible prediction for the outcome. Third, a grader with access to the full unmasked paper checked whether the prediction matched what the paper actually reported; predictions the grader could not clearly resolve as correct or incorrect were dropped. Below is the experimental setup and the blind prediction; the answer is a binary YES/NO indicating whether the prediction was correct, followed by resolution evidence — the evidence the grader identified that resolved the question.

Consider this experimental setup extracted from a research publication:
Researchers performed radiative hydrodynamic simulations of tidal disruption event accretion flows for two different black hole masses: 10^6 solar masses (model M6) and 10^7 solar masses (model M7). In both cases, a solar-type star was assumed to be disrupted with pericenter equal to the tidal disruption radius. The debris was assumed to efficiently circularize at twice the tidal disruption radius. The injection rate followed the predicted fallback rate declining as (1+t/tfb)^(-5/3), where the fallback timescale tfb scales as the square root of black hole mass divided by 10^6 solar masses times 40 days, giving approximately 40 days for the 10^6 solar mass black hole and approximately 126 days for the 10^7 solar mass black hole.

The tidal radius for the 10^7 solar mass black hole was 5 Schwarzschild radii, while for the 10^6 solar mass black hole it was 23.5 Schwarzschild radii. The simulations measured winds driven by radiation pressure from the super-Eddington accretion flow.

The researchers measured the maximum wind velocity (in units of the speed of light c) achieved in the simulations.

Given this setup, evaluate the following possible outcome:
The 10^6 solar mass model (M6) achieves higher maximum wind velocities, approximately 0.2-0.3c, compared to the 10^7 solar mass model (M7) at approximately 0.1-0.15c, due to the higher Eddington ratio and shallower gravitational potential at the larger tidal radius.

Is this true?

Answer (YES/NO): NO